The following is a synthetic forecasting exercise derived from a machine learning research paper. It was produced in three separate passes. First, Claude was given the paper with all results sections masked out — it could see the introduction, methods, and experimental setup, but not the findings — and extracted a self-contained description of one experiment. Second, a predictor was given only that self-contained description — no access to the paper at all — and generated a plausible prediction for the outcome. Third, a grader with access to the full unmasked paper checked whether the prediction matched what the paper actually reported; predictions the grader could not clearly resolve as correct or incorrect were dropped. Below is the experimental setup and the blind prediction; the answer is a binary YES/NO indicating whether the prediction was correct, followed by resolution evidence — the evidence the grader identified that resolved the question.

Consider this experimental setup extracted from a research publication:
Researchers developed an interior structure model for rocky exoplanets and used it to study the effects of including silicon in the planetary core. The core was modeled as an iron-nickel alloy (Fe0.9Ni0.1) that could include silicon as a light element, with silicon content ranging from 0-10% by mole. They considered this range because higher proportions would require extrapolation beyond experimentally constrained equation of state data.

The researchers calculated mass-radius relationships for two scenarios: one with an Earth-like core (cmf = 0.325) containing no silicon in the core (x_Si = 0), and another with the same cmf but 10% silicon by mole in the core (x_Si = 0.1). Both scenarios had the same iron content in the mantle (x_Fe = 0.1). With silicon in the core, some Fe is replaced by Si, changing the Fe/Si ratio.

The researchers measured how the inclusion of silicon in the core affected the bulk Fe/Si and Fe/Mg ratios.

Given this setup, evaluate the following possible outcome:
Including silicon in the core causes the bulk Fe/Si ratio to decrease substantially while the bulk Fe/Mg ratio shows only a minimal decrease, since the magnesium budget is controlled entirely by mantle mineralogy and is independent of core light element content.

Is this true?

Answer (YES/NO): YES